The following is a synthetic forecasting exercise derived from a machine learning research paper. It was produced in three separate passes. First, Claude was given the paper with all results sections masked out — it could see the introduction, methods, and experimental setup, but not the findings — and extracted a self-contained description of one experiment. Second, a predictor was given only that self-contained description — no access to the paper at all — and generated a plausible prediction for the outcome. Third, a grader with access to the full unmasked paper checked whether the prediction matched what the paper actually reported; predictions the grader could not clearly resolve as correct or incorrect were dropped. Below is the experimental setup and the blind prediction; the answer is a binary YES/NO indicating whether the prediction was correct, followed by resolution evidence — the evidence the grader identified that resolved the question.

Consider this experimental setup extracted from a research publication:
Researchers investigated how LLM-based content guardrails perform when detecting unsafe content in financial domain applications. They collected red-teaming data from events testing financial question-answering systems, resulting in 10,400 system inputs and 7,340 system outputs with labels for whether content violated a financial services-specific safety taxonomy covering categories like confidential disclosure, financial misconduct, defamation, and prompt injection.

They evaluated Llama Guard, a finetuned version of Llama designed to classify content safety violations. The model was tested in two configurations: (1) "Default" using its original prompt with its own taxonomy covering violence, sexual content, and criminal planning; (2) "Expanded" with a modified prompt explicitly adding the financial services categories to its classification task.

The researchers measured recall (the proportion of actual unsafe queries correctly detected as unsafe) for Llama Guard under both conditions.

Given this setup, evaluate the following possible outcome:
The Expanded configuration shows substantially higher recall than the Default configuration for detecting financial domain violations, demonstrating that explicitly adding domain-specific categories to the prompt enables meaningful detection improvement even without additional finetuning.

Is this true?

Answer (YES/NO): NO